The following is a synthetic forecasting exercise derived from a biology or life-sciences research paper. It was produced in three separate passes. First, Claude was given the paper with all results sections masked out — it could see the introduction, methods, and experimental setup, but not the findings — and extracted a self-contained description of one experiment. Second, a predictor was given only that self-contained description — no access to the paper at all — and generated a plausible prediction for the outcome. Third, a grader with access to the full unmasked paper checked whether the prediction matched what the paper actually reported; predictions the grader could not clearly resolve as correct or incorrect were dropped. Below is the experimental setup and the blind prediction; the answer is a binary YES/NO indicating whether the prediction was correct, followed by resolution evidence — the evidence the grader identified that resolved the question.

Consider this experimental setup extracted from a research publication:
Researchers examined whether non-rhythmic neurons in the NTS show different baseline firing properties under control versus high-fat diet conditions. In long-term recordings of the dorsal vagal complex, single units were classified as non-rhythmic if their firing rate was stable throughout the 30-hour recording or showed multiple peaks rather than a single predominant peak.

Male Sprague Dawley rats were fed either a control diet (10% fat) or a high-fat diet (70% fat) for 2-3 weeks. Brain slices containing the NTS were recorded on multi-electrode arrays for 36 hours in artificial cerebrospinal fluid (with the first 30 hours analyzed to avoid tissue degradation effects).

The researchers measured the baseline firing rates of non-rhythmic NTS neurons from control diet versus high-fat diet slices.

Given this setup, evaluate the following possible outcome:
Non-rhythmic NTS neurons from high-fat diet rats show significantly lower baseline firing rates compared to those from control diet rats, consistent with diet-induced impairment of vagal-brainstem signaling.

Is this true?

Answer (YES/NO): YES